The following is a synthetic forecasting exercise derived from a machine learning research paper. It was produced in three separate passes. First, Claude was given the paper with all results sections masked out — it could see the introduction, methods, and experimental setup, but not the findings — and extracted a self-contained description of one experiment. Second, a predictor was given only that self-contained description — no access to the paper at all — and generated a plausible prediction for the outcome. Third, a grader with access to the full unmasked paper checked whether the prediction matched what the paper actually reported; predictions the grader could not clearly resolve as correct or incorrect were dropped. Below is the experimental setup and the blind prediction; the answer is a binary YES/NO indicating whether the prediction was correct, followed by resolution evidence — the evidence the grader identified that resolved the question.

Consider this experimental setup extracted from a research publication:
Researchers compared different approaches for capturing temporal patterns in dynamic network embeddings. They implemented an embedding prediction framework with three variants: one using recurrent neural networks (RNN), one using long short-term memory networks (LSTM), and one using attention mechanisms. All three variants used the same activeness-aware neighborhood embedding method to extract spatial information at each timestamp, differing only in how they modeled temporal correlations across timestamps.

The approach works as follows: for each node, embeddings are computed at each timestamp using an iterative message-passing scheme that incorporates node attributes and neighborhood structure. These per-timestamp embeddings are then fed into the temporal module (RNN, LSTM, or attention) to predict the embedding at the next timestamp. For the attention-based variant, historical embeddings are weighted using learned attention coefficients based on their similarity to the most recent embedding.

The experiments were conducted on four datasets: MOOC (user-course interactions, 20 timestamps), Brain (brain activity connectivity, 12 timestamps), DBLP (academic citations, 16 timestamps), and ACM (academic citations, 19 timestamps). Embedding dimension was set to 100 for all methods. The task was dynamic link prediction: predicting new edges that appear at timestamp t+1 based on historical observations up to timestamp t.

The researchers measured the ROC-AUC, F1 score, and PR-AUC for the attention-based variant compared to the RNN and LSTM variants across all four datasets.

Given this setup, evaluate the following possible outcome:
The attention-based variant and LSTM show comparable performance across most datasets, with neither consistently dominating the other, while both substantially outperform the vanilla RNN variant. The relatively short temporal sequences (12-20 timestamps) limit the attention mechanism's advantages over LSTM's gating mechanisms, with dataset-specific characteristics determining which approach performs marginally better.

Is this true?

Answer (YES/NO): NO